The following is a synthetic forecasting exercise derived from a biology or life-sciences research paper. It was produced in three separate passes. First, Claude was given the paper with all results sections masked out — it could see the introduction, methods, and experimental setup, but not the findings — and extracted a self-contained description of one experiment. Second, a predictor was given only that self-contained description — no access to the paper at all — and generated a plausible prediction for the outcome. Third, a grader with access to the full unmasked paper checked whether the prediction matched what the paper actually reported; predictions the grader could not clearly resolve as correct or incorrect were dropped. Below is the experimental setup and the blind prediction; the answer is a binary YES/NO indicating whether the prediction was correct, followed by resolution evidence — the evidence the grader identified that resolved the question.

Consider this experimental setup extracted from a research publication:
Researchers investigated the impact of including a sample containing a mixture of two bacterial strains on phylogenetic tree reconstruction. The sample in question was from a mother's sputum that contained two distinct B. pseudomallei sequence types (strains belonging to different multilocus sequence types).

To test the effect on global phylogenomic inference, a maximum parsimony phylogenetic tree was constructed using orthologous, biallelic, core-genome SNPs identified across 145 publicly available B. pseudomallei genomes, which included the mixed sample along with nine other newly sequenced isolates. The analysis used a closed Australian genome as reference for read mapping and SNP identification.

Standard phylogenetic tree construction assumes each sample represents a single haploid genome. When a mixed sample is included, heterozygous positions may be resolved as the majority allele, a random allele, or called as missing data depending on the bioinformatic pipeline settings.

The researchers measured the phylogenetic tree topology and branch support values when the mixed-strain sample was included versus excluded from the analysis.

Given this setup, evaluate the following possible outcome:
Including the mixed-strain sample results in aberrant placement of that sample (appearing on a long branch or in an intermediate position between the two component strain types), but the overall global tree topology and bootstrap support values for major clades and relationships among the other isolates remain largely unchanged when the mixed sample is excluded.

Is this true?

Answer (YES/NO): NO